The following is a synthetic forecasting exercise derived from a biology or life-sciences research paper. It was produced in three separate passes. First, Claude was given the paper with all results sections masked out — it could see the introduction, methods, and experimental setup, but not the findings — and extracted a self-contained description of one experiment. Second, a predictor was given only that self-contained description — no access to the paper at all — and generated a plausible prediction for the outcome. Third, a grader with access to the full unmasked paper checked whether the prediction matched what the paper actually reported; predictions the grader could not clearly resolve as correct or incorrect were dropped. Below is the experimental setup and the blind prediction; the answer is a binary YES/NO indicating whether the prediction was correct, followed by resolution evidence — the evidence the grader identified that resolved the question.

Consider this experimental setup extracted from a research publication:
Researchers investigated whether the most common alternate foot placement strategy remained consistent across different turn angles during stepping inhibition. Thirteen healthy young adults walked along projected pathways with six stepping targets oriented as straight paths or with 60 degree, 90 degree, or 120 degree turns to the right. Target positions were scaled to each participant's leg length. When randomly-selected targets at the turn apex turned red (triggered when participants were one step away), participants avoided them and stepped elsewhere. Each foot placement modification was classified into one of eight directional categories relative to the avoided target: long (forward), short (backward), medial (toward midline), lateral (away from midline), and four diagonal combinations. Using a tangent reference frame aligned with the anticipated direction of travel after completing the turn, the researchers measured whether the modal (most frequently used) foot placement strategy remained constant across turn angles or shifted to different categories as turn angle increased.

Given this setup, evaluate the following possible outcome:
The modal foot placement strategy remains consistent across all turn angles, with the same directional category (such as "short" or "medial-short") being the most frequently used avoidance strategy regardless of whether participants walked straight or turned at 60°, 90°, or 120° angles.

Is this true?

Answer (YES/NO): NO